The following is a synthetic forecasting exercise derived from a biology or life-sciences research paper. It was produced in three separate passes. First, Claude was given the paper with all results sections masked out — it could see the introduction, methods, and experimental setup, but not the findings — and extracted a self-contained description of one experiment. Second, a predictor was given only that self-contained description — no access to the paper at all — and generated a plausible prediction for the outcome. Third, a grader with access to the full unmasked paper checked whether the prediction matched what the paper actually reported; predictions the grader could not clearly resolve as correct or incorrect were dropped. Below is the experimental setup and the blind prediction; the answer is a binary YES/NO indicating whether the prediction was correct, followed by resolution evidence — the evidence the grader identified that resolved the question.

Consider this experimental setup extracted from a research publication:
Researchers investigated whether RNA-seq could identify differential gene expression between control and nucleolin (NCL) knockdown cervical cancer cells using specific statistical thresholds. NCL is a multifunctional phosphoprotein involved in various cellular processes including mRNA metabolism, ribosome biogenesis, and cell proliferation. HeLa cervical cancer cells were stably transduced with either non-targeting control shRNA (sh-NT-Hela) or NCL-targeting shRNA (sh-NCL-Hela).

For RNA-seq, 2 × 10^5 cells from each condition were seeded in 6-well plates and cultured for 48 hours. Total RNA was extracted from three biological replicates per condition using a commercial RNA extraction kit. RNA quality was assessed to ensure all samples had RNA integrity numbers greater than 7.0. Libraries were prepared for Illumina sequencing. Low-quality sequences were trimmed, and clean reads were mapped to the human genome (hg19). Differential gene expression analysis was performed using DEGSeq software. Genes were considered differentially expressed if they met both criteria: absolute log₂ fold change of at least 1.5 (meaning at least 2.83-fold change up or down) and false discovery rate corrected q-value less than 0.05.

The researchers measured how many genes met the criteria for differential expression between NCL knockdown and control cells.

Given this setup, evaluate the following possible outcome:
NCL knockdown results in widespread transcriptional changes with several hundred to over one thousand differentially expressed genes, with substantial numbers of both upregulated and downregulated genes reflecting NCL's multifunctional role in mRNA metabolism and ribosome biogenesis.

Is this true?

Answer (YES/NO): YES